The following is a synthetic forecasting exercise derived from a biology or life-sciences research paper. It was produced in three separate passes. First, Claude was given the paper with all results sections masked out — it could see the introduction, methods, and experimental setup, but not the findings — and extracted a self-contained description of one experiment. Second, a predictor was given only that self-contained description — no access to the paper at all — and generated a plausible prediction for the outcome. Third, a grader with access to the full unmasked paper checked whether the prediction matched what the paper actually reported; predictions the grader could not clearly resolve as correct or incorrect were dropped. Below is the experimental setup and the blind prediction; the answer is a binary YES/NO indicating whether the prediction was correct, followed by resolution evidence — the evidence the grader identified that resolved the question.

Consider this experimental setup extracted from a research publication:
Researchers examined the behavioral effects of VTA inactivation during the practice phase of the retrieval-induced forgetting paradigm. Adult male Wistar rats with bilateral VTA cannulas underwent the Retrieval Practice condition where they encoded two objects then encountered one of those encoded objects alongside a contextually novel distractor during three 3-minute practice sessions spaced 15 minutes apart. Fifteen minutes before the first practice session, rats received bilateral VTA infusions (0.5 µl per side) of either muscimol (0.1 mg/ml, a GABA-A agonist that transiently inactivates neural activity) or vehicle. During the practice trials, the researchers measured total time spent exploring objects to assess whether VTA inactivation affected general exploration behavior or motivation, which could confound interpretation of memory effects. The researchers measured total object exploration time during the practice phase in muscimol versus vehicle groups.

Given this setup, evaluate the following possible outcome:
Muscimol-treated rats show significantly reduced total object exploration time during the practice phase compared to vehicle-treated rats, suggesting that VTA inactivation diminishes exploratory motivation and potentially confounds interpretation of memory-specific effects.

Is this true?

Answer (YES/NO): NO